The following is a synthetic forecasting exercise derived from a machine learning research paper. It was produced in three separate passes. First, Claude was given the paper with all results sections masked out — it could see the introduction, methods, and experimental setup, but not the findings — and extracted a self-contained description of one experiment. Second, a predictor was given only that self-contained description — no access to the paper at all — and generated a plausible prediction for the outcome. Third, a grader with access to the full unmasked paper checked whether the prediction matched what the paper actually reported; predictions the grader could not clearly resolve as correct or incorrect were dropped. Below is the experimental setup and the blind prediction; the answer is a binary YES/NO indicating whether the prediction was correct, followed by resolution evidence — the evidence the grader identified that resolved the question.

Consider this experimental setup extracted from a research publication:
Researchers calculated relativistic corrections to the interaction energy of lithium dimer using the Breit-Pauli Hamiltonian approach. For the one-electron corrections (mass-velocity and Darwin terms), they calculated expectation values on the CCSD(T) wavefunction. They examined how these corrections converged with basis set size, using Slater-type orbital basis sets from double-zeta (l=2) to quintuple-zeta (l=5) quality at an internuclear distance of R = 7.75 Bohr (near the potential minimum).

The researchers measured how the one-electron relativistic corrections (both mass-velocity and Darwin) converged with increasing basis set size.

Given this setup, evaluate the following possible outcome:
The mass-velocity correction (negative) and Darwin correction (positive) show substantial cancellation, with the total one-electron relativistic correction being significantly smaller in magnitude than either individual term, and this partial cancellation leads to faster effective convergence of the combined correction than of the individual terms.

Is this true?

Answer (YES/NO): NO